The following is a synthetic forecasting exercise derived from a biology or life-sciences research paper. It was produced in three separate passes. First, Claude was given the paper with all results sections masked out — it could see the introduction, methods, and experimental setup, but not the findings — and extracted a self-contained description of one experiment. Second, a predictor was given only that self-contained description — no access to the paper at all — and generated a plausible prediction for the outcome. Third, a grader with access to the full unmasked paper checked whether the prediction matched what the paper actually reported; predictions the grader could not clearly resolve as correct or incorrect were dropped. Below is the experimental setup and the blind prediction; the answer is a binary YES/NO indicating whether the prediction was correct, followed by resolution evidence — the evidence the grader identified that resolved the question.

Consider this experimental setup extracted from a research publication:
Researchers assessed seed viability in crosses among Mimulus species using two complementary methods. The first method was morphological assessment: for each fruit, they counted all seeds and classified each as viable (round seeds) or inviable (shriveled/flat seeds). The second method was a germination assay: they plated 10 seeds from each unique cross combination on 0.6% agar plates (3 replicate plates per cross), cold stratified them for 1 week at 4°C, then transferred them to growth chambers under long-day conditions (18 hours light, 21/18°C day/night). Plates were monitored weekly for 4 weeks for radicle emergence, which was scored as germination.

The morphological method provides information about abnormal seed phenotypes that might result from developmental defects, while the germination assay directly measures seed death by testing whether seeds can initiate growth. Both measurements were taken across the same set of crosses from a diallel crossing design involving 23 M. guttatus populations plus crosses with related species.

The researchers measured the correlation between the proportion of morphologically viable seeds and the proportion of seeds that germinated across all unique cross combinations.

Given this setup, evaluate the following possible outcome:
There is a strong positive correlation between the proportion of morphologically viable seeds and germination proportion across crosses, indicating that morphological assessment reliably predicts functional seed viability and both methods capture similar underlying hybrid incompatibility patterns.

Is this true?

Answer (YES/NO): YES